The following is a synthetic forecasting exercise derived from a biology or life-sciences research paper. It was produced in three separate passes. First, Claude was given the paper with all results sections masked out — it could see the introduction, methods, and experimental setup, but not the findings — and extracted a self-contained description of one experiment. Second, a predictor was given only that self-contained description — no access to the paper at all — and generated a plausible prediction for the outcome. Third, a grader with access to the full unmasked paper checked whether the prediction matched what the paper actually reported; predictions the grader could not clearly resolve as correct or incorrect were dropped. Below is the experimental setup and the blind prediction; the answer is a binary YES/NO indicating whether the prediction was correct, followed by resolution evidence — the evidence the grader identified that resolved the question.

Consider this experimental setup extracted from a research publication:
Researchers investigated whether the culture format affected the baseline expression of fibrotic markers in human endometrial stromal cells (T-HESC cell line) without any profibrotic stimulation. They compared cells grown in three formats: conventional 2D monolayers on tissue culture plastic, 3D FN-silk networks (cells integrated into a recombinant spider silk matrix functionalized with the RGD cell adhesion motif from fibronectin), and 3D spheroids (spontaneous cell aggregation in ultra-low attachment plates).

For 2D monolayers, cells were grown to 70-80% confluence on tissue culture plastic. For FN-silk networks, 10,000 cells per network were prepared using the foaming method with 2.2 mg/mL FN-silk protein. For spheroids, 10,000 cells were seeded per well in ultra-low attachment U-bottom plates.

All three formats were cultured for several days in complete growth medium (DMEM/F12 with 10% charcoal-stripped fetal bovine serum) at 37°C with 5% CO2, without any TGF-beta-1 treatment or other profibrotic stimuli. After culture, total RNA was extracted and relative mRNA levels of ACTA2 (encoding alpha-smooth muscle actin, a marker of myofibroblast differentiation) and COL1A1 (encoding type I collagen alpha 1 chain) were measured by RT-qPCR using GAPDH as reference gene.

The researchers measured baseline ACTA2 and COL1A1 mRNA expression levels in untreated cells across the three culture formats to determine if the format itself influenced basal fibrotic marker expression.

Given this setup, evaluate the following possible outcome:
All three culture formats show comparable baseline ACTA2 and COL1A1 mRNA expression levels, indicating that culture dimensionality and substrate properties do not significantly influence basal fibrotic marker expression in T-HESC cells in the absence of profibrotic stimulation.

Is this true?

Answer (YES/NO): NO